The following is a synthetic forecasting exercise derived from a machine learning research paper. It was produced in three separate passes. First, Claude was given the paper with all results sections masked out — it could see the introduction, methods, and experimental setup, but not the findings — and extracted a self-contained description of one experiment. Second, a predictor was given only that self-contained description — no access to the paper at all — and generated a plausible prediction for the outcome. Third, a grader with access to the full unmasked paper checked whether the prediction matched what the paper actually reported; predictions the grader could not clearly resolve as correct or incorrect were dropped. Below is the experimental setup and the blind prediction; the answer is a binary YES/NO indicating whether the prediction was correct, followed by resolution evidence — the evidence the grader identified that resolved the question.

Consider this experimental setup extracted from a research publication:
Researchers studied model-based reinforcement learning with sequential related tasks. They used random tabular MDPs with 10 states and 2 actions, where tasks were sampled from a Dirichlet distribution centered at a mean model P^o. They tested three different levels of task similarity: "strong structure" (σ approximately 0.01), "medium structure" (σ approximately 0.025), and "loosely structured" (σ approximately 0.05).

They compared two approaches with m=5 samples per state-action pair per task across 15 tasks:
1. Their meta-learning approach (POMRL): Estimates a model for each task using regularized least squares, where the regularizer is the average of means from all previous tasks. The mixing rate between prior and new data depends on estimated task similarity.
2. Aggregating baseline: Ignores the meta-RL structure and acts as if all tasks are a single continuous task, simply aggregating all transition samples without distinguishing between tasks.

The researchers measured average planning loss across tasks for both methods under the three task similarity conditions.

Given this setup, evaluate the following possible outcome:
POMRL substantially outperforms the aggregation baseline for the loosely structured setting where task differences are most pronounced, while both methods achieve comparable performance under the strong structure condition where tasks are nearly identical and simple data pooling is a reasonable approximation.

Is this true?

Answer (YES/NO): YES